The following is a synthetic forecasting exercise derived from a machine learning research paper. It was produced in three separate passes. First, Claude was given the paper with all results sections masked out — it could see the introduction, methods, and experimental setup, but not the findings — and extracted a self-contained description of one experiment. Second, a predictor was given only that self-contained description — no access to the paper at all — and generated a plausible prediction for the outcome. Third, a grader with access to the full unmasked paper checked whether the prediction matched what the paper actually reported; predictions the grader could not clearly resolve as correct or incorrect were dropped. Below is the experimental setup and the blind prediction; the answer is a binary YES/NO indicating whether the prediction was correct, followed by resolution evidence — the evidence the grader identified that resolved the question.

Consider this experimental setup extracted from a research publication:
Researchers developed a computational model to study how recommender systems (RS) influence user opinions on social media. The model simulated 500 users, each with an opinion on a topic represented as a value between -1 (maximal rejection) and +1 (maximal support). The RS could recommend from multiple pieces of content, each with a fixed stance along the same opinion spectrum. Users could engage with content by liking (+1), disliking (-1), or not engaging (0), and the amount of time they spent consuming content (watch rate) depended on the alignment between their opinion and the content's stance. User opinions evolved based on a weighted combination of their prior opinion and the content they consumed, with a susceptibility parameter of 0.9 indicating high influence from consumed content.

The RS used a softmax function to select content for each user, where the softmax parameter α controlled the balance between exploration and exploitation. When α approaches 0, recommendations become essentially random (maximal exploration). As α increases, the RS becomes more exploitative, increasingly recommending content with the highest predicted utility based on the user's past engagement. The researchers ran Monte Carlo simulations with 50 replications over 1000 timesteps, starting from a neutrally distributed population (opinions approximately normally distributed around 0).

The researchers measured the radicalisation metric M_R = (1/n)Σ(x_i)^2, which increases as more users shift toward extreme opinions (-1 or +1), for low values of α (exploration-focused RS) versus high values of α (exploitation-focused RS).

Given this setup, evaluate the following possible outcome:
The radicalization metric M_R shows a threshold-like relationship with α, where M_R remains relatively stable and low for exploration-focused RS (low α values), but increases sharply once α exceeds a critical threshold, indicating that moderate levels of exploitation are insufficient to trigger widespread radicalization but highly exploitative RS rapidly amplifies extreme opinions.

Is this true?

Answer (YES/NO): NO